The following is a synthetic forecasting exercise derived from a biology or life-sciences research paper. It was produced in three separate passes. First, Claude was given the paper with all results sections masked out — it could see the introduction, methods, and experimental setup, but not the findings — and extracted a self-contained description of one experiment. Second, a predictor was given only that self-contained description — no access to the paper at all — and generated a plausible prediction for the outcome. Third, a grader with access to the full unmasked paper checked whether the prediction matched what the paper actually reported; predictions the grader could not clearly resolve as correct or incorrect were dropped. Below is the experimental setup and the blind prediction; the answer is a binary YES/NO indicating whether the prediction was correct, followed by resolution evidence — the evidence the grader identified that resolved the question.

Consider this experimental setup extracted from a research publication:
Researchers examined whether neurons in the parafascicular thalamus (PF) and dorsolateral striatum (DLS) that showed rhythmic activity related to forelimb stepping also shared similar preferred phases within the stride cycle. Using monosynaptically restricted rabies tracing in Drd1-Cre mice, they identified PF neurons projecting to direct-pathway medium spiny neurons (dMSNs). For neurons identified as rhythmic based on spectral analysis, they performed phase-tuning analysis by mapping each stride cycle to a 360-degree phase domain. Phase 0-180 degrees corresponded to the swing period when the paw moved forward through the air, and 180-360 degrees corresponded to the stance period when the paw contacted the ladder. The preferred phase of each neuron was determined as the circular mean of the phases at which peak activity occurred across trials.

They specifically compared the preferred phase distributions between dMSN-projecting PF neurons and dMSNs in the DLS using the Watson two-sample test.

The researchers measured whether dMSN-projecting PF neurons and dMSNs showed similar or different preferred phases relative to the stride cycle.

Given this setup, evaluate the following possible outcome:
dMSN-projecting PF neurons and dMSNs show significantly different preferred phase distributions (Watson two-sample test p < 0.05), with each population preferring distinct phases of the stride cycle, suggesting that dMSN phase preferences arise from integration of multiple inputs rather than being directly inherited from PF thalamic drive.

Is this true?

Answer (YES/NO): NO